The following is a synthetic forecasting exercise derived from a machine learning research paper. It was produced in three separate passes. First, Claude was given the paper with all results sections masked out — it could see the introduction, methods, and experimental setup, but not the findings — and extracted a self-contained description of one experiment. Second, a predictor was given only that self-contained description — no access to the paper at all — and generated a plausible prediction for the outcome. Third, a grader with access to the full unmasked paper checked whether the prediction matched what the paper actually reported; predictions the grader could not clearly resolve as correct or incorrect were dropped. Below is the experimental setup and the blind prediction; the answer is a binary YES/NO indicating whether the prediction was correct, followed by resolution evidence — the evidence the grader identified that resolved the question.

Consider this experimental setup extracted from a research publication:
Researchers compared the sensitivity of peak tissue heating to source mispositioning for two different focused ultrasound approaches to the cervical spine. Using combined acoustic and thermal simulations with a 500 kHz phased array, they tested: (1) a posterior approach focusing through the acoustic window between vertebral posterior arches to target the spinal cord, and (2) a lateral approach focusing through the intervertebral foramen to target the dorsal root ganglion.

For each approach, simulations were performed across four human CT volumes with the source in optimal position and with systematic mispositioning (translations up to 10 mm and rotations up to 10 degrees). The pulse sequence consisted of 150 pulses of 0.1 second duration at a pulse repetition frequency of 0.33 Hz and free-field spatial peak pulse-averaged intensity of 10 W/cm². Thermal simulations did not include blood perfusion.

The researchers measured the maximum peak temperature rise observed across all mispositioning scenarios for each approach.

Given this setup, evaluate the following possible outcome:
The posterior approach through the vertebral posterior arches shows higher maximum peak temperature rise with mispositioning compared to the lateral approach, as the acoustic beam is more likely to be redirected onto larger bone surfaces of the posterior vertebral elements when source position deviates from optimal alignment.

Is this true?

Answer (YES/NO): YES